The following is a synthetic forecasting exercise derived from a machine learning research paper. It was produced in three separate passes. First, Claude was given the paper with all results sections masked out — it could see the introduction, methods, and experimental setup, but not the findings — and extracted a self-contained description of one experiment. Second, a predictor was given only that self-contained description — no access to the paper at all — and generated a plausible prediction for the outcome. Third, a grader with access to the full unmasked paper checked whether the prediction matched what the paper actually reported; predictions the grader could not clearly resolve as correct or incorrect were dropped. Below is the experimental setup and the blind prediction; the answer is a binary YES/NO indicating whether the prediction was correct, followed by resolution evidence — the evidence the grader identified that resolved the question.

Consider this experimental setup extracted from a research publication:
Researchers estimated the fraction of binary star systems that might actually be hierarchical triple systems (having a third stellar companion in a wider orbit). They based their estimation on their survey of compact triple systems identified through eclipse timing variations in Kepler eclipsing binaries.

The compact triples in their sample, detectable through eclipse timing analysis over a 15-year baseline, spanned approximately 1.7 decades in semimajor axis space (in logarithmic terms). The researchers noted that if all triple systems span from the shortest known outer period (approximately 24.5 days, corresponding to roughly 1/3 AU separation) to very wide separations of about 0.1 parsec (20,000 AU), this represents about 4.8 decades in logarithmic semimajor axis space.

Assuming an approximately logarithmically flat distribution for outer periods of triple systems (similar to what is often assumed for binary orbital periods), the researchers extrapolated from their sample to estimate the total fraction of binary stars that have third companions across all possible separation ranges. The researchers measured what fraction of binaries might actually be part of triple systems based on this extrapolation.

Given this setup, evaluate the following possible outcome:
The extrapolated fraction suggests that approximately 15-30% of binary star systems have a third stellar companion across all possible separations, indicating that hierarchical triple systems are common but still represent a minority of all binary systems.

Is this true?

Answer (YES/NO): YES